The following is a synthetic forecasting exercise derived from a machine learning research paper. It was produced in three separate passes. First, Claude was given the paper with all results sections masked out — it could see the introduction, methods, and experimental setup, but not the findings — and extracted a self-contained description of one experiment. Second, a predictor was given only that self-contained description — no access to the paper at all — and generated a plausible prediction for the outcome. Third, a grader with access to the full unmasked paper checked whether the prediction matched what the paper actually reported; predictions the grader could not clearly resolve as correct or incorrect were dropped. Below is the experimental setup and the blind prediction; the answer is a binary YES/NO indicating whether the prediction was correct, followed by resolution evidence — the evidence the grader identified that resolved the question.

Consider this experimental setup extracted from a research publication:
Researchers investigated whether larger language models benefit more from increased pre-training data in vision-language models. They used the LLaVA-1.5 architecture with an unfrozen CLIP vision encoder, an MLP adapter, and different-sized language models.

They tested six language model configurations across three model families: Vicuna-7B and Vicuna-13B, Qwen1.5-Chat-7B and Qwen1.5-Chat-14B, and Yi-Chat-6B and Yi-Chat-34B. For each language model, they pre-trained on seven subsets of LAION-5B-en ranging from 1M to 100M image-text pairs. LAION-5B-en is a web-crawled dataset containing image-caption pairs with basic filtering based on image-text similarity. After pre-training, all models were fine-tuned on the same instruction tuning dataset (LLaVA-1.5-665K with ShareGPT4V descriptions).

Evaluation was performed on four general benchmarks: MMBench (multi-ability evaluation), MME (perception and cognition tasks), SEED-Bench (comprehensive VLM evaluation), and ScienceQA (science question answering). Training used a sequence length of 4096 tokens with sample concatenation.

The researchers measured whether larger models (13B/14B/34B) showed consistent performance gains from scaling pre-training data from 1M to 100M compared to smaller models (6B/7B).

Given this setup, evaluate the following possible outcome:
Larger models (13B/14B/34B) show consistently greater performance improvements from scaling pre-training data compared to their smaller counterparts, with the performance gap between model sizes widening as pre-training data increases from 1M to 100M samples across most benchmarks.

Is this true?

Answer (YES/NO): NO